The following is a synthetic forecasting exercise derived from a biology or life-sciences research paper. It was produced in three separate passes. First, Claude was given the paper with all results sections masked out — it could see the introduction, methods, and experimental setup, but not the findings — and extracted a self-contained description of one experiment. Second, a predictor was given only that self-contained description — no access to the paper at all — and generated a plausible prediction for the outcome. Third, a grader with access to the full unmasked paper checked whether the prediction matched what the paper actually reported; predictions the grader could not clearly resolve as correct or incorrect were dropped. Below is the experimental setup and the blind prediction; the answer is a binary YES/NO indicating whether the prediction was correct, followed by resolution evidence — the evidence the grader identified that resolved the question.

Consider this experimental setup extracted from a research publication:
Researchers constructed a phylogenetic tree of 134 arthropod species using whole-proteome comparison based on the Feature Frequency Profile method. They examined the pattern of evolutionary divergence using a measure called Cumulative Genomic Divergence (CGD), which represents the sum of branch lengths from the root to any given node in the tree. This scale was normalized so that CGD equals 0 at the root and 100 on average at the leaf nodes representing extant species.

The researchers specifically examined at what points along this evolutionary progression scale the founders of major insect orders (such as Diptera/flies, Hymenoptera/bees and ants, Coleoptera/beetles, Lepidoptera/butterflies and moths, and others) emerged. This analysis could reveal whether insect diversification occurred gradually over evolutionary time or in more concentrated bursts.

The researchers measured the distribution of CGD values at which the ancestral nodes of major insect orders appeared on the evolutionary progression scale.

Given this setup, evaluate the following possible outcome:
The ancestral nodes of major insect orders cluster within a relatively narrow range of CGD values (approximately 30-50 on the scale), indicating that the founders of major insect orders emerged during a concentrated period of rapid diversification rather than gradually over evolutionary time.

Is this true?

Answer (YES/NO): NO